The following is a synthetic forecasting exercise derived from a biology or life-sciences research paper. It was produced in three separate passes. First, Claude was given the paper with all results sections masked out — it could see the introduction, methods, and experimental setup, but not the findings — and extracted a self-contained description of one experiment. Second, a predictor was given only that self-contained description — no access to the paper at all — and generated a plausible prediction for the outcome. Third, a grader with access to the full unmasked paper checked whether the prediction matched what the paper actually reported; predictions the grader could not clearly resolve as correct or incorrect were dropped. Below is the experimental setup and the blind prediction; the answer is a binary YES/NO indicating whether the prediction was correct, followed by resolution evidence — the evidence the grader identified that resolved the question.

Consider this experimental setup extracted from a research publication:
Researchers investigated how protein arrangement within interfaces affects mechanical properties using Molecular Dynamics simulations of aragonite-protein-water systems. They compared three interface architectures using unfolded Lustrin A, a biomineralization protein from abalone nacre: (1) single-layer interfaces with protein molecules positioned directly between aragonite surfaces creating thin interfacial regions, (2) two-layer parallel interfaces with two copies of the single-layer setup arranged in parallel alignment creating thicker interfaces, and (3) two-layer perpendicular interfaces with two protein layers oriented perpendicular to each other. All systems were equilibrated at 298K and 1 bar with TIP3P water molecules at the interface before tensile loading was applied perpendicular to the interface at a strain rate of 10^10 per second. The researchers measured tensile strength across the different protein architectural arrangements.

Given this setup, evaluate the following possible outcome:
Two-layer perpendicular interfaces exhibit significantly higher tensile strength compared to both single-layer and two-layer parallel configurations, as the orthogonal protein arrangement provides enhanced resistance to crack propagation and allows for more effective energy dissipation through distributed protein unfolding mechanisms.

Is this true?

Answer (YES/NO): NO